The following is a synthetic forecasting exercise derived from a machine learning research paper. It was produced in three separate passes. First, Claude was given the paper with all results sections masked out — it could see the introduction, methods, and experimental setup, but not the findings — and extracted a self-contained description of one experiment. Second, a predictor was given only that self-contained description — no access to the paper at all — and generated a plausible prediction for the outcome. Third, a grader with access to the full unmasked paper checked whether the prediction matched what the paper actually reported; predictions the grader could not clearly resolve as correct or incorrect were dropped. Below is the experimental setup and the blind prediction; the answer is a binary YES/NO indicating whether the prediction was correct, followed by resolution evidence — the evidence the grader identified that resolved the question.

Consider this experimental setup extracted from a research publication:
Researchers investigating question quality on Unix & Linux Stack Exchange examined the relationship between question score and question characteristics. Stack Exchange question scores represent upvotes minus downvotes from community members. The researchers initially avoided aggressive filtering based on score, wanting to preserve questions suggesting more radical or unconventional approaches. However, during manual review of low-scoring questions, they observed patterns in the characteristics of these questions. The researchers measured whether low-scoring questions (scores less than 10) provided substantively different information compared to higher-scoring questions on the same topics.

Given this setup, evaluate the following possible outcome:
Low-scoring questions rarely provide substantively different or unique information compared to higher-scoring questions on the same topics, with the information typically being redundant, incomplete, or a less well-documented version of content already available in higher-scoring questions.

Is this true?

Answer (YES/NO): YES